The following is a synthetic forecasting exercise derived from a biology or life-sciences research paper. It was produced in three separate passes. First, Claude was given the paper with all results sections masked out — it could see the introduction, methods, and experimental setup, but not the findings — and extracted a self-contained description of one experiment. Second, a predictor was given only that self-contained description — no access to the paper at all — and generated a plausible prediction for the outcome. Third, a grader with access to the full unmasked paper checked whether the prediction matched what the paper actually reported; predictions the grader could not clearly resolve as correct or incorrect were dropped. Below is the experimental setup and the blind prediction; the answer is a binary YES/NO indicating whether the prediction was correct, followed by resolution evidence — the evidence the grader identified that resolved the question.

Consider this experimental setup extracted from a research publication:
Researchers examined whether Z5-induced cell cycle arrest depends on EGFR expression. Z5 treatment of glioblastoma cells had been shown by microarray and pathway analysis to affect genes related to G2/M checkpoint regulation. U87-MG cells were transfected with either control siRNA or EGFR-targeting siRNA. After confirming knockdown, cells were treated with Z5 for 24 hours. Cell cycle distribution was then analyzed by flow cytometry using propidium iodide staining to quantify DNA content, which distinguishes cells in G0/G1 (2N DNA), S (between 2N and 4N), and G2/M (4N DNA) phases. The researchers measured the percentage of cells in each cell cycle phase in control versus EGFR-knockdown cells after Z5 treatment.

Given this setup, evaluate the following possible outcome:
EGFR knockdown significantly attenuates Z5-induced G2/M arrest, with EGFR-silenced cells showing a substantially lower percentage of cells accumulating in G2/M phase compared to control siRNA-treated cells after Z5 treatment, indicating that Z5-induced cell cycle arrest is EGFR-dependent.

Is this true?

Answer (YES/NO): YES